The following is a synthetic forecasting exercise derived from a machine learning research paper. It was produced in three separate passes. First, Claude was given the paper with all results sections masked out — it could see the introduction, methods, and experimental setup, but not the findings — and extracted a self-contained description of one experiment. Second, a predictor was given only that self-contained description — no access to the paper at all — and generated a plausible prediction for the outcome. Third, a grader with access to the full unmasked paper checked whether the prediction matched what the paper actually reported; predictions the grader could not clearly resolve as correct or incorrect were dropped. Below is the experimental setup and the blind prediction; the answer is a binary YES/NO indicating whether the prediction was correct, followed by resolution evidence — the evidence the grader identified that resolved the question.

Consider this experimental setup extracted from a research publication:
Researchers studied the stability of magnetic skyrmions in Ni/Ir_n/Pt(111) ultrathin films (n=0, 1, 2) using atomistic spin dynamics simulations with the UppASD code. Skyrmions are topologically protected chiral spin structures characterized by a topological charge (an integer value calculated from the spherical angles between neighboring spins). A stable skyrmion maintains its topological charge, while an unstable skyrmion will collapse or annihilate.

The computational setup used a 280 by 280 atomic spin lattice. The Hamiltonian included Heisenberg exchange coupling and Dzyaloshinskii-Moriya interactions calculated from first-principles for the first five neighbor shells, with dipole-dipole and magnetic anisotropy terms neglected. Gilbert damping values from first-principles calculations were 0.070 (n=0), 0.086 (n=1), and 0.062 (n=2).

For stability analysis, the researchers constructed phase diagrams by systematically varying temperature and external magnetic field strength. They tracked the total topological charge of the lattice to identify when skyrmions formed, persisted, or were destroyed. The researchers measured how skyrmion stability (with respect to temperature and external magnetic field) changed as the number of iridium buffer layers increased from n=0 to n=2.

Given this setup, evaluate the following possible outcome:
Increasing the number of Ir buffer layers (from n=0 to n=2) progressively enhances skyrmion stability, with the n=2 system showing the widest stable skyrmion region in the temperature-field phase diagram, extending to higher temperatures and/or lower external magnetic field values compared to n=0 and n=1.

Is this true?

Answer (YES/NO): NO